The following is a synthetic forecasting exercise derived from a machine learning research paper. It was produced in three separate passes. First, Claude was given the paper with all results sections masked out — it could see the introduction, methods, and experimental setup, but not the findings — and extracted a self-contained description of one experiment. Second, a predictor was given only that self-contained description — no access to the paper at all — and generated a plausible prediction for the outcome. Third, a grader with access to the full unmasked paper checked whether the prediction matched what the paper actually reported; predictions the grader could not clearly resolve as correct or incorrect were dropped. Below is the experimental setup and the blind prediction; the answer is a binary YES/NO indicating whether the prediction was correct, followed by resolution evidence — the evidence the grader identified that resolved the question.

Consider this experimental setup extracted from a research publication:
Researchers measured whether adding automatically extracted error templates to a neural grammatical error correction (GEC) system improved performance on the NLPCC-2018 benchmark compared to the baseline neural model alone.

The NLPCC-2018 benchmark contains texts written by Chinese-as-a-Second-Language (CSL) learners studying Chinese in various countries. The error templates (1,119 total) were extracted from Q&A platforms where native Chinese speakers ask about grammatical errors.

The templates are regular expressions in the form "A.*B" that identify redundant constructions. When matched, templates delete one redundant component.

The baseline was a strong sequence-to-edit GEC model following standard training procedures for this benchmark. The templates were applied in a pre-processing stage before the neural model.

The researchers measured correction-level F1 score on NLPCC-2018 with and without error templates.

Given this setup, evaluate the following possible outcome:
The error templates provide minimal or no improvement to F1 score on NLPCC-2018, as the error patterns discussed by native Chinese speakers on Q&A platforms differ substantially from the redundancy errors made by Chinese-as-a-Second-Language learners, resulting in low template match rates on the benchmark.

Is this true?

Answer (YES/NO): YES